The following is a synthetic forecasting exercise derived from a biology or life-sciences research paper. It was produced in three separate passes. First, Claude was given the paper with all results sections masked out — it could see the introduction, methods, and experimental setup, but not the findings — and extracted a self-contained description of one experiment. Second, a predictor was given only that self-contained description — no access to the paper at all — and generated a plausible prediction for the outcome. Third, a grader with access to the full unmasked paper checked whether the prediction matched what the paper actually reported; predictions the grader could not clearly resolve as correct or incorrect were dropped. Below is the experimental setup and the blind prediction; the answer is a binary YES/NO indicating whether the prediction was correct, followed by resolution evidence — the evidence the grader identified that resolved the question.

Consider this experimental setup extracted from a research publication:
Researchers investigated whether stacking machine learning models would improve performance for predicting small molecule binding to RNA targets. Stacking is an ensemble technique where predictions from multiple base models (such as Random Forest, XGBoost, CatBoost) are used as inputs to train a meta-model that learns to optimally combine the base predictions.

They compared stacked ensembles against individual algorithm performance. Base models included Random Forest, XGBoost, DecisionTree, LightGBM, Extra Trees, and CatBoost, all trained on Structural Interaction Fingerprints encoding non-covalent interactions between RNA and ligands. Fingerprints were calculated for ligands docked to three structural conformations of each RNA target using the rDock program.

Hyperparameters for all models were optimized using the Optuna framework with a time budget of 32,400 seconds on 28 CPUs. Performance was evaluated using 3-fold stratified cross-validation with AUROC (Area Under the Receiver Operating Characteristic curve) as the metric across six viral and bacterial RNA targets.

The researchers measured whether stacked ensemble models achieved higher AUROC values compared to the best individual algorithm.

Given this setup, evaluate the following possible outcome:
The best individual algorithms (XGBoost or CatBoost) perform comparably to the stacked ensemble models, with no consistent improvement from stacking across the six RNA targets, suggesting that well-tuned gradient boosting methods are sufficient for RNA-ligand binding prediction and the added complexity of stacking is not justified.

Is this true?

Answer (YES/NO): NO